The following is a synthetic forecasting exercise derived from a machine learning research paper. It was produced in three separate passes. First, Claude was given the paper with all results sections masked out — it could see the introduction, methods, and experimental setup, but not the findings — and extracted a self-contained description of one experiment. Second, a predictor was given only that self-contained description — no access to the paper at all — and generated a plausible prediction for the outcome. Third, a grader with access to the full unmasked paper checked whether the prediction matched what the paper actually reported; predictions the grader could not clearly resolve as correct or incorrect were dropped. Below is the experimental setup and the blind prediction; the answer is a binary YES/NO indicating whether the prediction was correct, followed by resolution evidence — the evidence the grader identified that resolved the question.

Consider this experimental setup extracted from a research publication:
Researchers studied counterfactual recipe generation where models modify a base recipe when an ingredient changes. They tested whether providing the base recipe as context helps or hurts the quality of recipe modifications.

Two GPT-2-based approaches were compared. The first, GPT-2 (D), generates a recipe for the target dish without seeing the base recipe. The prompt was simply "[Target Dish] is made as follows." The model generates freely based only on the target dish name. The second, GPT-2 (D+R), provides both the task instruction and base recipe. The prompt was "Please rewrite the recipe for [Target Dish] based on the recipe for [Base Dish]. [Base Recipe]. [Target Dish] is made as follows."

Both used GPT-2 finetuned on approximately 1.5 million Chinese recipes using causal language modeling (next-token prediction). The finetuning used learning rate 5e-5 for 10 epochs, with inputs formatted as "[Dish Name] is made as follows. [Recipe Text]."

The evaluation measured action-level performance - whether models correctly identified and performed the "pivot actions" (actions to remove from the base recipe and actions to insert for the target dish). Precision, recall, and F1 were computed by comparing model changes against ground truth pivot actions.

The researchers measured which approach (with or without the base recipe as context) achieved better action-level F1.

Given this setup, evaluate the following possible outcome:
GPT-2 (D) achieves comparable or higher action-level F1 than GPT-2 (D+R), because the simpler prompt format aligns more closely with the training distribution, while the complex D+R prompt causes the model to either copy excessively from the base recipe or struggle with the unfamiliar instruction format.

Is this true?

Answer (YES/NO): YES